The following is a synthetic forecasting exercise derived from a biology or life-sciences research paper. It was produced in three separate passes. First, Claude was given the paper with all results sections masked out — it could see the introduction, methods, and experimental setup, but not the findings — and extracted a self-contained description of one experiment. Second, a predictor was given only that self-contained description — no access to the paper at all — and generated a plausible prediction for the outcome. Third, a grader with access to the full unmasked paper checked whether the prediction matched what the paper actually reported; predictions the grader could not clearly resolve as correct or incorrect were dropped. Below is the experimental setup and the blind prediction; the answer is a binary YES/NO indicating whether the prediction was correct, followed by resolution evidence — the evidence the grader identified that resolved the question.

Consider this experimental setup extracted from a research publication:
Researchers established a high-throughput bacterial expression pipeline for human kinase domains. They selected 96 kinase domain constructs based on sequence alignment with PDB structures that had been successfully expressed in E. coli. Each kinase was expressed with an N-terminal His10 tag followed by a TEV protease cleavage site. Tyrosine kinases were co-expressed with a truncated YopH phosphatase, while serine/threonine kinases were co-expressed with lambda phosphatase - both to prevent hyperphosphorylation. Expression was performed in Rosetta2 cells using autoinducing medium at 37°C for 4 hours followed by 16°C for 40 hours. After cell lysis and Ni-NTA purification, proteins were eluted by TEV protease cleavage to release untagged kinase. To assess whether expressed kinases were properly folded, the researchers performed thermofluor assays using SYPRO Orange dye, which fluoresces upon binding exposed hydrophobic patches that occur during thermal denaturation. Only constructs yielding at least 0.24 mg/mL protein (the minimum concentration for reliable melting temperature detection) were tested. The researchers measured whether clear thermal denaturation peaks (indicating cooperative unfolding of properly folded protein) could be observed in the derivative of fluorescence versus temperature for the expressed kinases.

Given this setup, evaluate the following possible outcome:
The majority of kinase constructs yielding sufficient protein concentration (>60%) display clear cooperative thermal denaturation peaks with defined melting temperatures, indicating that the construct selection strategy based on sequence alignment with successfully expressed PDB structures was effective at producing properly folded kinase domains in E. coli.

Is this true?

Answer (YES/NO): YES